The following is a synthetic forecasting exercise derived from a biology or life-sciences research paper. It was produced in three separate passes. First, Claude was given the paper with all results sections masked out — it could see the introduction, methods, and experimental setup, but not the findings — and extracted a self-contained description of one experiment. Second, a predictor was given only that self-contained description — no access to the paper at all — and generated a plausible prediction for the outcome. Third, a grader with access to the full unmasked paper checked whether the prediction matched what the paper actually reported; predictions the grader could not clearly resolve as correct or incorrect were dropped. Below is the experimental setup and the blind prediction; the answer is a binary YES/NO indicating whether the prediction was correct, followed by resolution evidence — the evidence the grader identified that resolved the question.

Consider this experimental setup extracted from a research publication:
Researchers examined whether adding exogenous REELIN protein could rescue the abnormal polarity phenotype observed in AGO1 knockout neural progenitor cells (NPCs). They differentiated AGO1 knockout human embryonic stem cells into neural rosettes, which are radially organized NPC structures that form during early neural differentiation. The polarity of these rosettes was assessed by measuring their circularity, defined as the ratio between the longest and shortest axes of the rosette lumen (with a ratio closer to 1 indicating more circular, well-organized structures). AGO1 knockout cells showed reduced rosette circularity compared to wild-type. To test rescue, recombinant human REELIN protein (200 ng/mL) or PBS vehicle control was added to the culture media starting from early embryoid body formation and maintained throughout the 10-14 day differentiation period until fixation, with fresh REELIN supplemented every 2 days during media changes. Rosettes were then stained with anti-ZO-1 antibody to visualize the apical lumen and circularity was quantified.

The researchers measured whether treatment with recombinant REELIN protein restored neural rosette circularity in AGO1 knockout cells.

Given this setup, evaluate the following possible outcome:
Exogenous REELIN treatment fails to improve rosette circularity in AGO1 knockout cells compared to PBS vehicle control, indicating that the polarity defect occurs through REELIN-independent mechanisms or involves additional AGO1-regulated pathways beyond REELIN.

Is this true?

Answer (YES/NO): NO